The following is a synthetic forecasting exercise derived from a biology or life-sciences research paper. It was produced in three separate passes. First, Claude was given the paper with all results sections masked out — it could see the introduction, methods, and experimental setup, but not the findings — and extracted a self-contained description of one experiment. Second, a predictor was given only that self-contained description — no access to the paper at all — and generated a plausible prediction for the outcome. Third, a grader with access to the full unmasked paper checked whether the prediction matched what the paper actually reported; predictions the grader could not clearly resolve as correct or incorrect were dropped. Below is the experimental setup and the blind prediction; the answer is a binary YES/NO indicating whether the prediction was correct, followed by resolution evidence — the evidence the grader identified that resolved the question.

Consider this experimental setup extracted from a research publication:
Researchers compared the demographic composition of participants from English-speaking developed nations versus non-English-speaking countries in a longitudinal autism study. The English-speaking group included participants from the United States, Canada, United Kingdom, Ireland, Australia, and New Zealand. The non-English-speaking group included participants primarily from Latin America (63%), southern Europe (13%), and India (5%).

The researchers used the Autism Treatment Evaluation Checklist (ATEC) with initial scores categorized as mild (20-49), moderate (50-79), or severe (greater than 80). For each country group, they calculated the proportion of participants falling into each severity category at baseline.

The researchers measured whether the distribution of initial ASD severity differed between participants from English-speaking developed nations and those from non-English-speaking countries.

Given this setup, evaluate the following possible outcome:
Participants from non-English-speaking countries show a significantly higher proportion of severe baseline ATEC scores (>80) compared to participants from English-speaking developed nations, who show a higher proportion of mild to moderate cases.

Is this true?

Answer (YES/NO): NO